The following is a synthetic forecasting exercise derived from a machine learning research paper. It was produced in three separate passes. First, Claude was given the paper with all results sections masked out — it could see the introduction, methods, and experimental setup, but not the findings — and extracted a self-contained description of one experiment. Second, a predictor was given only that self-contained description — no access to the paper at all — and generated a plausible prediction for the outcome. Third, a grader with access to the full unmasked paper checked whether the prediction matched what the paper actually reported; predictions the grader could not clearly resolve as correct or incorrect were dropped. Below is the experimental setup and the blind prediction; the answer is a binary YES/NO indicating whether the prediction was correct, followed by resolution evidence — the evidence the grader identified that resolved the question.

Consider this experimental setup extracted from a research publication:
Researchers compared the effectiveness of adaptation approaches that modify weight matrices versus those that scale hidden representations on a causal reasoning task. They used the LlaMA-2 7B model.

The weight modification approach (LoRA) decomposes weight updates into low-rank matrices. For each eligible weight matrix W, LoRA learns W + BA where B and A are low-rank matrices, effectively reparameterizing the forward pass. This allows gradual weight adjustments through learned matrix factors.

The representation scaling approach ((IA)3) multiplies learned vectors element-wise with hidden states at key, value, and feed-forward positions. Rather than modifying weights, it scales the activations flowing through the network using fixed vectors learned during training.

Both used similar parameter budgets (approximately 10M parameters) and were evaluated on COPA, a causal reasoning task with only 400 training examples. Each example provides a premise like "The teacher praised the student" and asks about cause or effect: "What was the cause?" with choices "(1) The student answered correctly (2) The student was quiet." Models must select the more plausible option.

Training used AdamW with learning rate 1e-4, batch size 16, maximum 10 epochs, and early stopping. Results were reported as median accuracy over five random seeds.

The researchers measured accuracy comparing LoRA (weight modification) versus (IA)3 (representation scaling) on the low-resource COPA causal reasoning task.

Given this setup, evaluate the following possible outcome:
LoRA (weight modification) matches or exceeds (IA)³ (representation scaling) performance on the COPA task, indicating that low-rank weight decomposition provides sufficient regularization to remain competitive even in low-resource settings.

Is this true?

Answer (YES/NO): YES